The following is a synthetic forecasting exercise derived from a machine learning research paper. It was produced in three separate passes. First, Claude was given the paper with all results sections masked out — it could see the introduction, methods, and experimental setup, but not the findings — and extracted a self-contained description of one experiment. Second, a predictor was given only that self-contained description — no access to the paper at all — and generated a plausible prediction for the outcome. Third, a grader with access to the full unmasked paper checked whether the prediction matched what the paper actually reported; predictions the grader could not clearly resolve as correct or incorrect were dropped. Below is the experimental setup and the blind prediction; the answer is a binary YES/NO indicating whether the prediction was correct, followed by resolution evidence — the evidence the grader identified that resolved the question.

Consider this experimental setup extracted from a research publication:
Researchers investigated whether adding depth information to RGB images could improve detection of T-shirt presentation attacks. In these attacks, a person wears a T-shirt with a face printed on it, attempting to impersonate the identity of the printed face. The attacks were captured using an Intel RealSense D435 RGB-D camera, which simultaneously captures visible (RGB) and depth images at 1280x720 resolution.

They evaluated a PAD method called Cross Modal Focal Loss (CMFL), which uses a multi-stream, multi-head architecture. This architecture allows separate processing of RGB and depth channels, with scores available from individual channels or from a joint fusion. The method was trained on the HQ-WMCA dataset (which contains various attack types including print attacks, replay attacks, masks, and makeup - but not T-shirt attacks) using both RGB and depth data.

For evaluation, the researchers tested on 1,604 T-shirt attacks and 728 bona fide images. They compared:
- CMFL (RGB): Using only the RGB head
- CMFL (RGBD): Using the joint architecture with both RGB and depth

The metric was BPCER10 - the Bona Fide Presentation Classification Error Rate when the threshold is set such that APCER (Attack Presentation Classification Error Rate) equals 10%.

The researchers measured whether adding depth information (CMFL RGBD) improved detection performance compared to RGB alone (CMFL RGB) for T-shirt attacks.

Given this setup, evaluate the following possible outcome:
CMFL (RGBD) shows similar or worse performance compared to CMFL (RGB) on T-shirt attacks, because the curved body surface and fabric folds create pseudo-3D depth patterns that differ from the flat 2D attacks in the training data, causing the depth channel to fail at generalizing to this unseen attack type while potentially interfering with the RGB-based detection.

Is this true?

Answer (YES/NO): YES